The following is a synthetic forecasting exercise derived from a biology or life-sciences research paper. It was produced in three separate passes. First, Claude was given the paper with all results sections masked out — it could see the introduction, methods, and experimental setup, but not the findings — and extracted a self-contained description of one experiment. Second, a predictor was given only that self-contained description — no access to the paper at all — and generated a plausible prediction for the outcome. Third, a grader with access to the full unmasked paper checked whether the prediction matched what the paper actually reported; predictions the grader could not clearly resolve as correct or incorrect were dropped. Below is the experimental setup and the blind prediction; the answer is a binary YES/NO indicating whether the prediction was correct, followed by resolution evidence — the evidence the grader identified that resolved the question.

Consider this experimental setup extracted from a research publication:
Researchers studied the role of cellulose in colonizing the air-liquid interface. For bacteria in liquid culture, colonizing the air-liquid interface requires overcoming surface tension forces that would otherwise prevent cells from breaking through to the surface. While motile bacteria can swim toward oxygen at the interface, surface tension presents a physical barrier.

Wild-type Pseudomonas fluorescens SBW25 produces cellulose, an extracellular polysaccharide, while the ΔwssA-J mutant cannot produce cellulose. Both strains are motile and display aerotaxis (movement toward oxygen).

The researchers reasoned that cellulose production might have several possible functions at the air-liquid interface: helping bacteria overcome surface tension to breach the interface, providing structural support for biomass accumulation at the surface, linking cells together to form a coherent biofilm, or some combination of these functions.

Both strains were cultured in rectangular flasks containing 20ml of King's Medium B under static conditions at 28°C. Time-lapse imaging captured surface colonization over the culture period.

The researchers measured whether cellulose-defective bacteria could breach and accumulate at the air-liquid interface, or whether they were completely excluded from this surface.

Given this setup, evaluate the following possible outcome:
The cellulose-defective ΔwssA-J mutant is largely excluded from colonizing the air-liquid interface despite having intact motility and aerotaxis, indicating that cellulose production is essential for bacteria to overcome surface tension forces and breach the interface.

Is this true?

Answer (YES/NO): YES